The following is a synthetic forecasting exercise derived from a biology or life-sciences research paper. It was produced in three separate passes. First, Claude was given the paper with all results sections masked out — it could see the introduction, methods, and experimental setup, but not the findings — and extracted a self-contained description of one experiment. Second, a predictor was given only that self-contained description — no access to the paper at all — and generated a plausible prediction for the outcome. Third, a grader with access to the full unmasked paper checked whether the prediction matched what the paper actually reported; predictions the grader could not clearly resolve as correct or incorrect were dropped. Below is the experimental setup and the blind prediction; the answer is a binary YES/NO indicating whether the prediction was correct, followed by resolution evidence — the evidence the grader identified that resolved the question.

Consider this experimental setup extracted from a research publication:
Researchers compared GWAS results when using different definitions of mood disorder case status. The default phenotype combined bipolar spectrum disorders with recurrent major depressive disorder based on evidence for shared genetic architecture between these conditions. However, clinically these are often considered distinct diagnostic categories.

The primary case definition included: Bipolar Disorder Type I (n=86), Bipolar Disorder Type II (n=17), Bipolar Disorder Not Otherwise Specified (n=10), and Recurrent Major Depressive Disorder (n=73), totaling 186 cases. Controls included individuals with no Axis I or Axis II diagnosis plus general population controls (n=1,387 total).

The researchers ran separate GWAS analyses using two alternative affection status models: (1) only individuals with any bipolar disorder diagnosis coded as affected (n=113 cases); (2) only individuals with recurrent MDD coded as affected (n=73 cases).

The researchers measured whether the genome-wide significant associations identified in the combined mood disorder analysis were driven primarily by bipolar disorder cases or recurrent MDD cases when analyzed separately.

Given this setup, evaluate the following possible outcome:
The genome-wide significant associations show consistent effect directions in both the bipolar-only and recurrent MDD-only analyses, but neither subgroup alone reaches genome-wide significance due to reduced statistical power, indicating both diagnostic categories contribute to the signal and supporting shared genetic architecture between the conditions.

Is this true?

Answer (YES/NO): YES